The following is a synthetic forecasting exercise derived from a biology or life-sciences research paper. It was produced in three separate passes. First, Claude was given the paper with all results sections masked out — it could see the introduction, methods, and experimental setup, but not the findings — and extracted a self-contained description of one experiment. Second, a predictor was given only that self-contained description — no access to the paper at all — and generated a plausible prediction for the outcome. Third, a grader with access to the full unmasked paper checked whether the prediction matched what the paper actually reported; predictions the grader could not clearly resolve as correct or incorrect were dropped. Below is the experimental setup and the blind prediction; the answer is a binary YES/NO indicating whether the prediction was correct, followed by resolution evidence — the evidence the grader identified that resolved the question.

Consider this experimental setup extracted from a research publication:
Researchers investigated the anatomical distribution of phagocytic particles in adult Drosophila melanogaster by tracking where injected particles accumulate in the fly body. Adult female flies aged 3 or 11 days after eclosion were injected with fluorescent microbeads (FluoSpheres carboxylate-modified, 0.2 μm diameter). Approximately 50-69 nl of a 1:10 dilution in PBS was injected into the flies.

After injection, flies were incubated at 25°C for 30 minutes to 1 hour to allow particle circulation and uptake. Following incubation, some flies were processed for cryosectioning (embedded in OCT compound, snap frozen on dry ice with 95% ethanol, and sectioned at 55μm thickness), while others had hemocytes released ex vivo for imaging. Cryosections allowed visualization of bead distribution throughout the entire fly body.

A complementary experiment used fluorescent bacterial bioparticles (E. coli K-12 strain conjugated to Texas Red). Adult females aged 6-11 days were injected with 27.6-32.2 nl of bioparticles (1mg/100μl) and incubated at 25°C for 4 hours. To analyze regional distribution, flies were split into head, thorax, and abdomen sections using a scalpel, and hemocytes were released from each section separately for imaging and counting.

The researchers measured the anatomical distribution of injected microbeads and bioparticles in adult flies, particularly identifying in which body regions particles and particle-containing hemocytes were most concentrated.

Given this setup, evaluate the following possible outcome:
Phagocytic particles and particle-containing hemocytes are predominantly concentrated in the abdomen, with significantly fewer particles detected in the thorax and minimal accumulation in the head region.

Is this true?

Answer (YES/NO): NO